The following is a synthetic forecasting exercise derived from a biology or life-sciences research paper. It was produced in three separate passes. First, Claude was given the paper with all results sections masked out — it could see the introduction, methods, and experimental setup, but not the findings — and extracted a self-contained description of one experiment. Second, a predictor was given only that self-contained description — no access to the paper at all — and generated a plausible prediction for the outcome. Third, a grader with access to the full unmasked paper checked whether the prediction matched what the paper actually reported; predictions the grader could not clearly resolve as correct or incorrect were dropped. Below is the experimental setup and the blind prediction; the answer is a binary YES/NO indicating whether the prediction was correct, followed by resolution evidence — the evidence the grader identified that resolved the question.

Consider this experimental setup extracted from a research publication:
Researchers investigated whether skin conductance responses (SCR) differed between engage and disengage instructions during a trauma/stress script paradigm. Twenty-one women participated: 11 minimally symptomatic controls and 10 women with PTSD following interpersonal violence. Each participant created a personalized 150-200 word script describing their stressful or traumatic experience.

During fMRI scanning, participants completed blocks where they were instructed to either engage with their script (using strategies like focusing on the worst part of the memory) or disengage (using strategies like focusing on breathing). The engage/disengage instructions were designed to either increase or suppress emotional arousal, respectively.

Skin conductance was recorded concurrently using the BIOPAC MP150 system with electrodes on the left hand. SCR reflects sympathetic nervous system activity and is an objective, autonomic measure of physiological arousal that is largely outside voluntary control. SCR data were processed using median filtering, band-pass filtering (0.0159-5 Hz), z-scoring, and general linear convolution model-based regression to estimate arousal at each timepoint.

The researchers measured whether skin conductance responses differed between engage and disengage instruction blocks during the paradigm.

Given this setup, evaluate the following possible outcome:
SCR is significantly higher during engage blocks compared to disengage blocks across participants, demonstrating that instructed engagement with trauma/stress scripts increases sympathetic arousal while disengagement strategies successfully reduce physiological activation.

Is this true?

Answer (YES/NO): YES